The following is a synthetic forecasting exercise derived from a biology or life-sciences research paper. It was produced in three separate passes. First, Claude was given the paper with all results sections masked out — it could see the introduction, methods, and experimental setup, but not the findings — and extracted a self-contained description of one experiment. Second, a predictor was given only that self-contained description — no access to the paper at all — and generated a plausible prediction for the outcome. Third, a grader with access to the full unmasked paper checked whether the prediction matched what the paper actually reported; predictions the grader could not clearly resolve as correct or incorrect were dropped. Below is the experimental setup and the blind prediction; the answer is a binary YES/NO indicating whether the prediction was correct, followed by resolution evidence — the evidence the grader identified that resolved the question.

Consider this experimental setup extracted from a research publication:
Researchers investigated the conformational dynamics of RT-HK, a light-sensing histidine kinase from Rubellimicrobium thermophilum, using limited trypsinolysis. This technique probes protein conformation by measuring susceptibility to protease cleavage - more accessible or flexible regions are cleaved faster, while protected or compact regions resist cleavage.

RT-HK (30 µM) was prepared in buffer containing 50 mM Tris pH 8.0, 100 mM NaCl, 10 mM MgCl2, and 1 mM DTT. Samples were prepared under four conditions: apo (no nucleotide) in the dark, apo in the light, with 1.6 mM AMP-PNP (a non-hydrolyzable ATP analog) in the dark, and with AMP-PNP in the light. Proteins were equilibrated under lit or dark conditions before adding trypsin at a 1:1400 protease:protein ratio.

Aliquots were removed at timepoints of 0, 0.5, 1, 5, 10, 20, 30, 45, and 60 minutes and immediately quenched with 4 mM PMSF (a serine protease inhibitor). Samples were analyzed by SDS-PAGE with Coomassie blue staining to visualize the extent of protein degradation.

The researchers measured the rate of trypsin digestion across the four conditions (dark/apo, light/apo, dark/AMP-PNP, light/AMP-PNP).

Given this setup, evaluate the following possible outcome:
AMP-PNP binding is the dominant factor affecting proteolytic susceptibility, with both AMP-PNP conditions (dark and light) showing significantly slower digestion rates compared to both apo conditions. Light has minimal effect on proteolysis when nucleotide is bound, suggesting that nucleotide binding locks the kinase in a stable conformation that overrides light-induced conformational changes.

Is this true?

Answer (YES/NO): NO